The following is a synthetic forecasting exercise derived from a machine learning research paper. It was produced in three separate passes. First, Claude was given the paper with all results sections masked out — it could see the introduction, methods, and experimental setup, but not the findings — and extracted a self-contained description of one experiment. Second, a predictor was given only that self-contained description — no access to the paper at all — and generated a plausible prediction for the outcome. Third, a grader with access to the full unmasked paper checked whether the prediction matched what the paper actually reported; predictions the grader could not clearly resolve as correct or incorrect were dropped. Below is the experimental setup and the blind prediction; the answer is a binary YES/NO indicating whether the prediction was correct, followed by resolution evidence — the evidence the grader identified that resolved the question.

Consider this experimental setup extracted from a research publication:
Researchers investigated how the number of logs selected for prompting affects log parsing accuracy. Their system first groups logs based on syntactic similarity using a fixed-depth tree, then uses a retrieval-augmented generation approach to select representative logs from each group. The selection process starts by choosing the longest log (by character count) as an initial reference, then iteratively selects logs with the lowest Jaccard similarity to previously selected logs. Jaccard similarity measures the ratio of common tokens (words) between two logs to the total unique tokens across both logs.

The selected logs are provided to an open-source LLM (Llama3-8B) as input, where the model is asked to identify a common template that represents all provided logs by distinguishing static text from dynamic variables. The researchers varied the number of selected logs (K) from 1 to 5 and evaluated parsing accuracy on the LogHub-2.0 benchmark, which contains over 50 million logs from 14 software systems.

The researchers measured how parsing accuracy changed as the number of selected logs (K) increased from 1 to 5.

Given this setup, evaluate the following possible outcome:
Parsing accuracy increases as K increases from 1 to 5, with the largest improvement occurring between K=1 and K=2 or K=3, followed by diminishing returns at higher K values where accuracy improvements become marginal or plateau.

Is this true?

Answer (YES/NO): NO